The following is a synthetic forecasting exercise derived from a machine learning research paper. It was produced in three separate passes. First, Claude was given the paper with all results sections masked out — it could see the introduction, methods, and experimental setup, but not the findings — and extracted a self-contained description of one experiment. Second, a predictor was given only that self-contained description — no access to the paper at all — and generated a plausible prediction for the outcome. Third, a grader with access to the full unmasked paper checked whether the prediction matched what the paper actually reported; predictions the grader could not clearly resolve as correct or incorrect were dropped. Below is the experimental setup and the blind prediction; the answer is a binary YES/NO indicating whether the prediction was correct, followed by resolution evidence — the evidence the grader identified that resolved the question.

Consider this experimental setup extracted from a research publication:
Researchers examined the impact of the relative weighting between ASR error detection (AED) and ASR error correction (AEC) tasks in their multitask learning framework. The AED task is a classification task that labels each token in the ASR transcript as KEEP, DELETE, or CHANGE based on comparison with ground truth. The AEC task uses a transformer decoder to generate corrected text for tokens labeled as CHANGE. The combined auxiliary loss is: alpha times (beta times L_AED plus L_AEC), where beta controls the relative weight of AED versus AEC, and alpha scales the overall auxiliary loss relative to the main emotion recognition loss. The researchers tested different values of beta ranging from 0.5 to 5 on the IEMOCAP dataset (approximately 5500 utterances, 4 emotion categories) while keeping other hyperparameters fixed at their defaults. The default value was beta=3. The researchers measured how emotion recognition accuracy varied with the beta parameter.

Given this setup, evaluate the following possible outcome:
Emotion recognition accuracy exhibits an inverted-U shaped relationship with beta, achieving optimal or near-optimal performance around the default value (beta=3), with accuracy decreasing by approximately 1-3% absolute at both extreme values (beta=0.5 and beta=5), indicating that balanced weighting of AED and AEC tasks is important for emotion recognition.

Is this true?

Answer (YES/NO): NO